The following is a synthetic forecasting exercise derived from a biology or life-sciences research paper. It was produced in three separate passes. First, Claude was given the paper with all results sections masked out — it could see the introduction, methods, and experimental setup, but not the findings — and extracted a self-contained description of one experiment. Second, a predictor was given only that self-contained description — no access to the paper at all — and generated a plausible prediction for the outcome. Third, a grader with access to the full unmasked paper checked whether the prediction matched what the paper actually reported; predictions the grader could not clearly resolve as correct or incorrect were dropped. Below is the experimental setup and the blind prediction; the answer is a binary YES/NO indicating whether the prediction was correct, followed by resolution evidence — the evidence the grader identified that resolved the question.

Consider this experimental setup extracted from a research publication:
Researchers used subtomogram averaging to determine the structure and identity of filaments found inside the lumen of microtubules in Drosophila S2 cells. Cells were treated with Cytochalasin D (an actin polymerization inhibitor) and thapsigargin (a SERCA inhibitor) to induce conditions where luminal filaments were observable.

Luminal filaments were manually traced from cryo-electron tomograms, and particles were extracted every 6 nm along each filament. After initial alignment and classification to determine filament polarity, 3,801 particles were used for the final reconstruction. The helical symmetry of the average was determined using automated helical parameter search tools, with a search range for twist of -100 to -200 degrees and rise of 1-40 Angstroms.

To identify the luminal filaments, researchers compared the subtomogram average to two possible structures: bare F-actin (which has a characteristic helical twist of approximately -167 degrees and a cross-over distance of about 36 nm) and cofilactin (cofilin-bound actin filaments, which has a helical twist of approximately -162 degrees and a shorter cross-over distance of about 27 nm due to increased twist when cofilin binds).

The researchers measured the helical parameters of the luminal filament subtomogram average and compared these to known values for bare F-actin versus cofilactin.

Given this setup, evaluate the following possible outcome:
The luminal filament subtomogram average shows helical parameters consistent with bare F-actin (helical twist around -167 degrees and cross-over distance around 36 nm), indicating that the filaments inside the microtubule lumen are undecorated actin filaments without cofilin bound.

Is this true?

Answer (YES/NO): NO